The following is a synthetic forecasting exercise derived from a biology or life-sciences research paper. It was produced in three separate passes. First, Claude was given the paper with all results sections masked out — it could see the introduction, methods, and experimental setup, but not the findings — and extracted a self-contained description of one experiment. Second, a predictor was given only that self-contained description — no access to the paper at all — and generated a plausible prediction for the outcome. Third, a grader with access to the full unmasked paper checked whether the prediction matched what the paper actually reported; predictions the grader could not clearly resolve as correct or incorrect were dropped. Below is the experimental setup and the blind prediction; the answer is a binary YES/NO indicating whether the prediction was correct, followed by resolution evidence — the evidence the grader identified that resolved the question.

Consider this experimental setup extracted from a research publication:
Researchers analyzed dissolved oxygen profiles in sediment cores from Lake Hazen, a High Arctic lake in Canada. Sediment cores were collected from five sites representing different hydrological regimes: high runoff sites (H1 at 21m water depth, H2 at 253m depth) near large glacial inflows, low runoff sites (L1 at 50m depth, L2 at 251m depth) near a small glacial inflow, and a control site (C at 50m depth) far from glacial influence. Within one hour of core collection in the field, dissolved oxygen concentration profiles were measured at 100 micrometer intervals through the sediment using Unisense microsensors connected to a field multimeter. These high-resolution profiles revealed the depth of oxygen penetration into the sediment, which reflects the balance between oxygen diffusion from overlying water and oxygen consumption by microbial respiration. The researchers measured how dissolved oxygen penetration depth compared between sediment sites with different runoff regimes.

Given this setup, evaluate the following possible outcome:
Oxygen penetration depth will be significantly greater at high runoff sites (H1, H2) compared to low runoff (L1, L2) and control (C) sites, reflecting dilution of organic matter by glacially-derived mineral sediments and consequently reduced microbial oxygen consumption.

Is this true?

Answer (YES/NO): NO